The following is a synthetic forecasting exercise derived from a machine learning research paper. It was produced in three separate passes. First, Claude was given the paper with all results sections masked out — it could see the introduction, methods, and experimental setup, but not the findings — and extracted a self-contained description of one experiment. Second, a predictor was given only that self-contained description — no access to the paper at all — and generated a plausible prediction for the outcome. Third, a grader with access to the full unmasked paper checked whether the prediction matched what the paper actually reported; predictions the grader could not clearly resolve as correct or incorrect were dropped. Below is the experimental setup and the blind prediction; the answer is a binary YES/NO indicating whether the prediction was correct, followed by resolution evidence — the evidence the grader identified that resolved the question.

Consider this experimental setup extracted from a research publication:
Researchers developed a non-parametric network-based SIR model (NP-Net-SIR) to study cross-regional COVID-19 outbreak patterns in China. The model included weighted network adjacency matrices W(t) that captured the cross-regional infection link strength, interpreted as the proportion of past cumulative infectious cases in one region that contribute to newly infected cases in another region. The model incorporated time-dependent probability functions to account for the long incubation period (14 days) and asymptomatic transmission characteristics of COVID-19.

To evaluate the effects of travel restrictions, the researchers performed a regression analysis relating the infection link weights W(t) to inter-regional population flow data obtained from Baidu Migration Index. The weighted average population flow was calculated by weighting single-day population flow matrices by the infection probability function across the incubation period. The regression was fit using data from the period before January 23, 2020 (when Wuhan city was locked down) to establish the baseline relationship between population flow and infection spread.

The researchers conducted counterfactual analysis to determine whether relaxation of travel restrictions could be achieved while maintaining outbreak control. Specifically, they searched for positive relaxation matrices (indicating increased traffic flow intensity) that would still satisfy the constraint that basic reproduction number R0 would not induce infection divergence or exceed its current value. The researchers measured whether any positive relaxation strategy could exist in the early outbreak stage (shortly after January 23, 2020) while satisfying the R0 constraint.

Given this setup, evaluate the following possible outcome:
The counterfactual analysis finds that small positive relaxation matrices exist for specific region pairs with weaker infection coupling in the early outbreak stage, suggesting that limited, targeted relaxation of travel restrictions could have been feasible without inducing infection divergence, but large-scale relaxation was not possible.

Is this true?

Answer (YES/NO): NO